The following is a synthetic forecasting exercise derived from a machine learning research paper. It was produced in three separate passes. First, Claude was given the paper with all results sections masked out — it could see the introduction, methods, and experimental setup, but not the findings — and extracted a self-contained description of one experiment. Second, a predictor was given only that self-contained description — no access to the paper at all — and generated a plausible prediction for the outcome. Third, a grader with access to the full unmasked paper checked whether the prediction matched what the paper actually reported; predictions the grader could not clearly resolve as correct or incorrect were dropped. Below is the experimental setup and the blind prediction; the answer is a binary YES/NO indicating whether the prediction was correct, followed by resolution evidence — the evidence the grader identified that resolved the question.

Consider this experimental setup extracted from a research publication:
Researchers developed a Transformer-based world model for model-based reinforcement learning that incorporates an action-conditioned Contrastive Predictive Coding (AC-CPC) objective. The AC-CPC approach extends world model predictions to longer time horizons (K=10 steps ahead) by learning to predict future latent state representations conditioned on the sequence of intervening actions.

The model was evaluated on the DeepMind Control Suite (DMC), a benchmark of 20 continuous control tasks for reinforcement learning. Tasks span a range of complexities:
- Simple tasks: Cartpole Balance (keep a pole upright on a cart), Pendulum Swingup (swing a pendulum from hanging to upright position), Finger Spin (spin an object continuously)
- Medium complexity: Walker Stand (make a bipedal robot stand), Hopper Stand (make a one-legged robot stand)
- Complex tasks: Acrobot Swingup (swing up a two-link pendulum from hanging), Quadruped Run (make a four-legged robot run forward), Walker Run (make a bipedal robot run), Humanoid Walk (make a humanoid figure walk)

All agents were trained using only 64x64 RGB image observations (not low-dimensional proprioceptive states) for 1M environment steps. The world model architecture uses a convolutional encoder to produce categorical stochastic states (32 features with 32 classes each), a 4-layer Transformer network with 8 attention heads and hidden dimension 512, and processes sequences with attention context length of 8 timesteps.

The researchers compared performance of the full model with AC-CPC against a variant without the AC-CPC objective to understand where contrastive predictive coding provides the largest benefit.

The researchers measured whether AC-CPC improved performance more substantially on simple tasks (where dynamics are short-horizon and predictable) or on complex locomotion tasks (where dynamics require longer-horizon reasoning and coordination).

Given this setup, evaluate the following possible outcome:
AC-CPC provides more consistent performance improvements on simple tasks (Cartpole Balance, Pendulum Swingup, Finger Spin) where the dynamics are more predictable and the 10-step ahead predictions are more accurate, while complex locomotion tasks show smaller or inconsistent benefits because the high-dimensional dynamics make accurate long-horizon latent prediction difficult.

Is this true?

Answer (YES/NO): NO